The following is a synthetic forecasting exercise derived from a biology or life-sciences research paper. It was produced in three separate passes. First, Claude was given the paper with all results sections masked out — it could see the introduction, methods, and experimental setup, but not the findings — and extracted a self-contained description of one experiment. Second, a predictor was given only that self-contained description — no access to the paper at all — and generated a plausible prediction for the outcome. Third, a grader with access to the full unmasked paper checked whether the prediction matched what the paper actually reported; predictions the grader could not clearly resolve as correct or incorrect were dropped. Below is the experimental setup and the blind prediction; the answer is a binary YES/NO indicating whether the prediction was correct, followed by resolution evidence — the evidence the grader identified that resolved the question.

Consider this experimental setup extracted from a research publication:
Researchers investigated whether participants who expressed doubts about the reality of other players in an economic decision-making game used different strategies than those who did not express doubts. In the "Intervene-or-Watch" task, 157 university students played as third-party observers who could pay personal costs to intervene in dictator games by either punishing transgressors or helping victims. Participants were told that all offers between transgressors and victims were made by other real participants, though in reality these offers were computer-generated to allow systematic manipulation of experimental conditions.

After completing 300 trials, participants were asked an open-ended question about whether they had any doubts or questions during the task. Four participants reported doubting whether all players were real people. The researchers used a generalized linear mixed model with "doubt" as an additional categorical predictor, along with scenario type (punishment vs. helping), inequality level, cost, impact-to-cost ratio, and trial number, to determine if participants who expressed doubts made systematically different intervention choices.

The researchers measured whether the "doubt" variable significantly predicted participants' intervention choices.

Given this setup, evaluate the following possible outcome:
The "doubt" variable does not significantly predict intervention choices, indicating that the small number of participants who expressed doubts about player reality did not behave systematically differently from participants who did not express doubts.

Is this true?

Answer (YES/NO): YES